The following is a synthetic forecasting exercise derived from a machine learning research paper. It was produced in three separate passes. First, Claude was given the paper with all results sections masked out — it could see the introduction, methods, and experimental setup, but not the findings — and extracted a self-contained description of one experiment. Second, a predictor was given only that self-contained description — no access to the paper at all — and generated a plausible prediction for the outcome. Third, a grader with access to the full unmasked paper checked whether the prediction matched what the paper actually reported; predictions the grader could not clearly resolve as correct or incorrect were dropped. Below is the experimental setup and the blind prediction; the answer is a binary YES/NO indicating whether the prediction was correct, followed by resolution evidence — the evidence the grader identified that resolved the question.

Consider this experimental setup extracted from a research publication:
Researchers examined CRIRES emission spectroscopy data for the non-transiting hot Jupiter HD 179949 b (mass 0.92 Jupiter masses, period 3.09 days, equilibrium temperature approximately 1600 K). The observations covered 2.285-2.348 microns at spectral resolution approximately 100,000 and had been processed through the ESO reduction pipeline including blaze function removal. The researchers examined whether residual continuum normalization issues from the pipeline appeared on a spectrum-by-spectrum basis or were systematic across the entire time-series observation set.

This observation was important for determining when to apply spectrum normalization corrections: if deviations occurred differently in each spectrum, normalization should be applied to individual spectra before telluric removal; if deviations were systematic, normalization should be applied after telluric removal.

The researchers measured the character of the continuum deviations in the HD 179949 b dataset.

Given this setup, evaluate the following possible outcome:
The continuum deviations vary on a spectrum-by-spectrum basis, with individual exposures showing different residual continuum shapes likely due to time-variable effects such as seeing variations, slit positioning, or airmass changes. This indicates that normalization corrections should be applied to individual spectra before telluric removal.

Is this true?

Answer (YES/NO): NO